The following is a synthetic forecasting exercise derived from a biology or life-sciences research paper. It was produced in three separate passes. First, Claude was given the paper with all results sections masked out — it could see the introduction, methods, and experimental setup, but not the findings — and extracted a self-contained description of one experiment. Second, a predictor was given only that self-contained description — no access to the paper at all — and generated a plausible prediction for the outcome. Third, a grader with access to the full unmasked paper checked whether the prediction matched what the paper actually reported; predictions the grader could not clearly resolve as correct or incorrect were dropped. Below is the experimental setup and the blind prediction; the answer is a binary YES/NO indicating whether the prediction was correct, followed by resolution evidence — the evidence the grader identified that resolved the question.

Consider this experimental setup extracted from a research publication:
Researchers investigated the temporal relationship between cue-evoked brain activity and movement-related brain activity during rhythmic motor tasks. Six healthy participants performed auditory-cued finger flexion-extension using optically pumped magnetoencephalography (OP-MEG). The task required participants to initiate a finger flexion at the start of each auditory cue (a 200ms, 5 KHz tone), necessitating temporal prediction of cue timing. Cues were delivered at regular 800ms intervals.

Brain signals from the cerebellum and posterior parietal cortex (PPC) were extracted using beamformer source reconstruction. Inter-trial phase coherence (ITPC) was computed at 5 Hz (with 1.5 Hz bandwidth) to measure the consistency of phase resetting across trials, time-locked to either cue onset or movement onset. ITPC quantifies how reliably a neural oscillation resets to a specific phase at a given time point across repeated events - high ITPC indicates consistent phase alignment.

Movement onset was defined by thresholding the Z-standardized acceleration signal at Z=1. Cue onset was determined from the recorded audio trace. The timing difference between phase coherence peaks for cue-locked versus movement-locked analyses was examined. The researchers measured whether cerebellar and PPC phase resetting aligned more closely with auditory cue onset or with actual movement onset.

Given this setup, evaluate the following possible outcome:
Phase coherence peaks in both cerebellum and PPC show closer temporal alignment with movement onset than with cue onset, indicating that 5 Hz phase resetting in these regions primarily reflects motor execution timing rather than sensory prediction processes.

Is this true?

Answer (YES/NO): NO